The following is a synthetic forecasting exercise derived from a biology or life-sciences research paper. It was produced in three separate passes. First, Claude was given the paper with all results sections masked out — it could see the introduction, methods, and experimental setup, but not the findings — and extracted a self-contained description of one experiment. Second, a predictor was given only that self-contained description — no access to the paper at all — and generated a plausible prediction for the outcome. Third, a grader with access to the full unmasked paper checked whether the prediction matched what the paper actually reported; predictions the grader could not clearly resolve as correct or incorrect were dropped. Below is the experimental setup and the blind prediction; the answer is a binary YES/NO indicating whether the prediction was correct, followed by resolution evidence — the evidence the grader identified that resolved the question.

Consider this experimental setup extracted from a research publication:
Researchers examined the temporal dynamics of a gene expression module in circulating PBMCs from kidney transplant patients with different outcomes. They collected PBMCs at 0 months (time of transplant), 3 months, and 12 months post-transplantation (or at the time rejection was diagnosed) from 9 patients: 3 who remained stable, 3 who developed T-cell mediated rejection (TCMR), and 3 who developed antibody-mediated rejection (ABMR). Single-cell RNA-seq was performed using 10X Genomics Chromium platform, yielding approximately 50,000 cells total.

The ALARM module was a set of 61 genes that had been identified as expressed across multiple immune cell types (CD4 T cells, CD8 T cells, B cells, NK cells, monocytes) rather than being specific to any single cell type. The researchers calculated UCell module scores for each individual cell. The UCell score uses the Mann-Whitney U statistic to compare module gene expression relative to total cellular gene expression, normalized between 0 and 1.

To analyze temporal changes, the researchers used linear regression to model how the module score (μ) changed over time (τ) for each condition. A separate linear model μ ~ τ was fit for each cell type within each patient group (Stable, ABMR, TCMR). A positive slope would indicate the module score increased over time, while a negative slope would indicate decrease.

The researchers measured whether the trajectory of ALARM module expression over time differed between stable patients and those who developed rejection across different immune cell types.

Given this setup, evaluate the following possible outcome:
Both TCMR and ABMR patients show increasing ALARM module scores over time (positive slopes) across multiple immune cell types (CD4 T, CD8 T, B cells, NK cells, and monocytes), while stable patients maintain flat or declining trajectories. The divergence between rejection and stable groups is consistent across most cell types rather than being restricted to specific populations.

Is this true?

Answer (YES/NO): NO